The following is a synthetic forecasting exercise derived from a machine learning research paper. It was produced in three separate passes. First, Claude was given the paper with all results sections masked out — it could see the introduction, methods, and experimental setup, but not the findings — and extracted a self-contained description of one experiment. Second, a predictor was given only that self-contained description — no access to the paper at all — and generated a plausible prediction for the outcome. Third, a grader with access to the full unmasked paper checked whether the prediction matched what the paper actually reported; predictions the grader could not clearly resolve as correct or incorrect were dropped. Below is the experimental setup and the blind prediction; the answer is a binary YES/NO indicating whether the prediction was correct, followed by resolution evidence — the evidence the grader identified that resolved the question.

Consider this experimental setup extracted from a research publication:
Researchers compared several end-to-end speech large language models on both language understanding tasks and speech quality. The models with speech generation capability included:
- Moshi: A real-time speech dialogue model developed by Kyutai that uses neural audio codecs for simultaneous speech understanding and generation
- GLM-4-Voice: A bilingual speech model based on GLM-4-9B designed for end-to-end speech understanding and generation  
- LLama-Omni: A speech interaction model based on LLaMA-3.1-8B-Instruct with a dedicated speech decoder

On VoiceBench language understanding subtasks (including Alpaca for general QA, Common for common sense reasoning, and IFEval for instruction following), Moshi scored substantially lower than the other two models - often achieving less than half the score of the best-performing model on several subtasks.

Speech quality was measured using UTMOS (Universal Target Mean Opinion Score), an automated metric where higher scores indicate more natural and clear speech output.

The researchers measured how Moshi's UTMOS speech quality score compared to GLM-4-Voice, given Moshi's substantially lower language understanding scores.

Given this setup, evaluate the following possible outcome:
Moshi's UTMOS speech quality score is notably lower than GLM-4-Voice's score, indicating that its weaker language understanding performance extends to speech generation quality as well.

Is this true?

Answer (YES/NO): NO